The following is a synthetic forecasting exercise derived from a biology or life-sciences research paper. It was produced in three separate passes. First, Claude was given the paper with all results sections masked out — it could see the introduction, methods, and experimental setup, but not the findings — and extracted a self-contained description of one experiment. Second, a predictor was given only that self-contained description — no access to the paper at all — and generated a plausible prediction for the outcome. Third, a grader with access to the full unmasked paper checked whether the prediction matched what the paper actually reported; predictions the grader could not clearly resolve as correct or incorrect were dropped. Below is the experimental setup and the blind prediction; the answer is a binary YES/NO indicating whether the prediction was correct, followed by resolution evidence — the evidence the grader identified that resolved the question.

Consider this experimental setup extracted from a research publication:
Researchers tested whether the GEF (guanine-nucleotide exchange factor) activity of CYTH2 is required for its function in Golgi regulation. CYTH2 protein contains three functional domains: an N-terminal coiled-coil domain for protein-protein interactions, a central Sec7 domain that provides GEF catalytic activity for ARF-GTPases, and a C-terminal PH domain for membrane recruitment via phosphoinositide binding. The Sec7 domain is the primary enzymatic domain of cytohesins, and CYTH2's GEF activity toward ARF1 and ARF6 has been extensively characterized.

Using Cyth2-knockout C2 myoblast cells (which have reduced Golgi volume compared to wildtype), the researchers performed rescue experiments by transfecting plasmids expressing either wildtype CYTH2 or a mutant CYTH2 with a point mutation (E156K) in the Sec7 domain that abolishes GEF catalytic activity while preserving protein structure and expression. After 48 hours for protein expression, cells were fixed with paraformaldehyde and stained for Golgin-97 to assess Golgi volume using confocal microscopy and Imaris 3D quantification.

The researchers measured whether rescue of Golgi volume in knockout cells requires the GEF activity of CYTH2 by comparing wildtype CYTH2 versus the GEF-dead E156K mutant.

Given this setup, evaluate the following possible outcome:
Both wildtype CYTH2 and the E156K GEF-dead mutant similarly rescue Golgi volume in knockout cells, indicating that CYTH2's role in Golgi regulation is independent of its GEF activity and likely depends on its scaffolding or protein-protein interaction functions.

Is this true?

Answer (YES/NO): YES